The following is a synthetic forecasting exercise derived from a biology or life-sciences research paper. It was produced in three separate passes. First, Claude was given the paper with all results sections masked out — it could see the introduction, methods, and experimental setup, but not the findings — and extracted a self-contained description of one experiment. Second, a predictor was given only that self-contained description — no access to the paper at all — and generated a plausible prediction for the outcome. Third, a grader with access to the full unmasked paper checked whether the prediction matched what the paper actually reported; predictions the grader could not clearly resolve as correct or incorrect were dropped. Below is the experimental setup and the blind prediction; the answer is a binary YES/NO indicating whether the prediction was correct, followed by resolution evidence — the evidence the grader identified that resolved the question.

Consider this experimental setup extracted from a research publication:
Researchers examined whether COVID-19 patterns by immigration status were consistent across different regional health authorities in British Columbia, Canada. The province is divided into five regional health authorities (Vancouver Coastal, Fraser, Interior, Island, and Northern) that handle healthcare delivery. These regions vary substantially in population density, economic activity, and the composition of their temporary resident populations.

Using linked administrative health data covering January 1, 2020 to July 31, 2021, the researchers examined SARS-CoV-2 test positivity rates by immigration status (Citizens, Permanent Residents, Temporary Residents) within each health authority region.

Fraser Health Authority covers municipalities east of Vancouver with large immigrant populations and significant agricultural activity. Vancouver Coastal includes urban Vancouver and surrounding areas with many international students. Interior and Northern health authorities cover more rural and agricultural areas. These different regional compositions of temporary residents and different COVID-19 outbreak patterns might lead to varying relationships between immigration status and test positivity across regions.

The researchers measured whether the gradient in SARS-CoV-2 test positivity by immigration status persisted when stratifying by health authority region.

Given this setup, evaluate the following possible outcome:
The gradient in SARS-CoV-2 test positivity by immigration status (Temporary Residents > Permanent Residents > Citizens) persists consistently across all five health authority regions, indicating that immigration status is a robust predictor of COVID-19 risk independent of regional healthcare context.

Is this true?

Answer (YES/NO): YES